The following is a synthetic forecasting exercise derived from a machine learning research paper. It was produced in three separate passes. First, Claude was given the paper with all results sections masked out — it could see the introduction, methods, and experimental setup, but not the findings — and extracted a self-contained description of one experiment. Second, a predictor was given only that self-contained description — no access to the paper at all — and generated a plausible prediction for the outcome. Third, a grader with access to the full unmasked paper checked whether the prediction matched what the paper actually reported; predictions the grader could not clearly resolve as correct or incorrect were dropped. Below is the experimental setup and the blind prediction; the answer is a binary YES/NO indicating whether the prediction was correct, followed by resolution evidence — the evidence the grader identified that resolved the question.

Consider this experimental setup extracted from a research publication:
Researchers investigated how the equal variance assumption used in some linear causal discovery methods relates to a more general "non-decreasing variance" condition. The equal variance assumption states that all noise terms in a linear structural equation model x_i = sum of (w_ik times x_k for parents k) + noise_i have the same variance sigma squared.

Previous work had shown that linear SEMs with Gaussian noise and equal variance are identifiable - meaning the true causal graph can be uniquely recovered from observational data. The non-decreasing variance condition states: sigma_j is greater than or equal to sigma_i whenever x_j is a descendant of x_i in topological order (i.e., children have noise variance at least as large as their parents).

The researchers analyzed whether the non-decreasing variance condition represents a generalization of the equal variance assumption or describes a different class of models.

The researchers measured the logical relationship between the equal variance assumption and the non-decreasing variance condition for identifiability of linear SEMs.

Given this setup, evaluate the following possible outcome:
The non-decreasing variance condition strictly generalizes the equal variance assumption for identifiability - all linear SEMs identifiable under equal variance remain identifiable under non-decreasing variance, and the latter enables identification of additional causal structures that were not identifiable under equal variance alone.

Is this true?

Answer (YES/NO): YES